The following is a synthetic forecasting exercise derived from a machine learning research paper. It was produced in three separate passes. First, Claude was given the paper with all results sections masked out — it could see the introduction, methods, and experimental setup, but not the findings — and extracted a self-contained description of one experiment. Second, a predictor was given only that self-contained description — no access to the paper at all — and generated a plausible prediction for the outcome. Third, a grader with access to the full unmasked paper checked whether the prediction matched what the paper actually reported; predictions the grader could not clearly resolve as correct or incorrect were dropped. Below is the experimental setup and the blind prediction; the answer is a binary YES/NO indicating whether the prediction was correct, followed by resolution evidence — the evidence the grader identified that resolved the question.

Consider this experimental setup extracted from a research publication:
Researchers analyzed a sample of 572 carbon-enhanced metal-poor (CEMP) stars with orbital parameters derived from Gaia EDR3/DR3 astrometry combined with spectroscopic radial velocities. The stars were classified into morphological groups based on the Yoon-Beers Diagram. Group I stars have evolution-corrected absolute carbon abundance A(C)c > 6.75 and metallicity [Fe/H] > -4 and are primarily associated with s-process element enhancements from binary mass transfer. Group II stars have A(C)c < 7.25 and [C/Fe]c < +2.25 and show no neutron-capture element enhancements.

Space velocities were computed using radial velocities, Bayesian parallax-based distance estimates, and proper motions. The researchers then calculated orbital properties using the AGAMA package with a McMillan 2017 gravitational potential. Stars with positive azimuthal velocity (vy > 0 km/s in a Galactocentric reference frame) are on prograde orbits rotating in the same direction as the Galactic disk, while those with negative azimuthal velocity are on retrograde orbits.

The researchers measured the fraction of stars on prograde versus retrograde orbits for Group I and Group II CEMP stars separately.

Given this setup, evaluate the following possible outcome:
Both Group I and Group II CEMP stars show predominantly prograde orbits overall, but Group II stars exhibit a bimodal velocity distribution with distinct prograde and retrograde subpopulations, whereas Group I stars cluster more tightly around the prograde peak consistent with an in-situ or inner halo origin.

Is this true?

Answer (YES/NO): NO